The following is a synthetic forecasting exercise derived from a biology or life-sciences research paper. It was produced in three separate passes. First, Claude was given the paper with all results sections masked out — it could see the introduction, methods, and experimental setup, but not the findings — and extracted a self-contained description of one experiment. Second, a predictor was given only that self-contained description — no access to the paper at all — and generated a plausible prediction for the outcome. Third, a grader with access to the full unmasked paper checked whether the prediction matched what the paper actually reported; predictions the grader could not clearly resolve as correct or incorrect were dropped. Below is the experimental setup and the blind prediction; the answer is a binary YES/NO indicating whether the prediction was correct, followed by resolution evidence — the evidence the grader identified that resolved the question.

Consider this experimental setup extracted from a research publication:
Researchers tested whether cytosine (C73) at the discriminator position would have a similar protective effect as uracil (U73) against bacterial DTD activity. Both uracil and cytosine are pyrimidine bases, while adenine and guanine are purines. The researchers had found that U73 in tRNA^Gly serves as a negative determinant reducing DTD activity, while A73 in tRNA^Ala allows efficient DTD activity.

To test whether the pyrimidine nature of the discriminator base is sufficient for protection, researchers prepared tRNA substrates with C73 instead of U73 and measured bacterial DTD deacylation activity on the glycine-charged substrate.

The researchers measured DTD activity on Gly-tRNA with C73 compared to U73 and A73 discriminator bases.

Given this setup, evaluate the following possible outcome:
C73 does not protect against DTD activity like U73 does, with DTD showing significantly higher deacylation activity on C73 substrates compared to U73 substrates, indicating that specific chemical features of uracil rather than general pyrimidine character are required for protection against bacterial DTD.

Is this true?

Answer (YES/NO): NO